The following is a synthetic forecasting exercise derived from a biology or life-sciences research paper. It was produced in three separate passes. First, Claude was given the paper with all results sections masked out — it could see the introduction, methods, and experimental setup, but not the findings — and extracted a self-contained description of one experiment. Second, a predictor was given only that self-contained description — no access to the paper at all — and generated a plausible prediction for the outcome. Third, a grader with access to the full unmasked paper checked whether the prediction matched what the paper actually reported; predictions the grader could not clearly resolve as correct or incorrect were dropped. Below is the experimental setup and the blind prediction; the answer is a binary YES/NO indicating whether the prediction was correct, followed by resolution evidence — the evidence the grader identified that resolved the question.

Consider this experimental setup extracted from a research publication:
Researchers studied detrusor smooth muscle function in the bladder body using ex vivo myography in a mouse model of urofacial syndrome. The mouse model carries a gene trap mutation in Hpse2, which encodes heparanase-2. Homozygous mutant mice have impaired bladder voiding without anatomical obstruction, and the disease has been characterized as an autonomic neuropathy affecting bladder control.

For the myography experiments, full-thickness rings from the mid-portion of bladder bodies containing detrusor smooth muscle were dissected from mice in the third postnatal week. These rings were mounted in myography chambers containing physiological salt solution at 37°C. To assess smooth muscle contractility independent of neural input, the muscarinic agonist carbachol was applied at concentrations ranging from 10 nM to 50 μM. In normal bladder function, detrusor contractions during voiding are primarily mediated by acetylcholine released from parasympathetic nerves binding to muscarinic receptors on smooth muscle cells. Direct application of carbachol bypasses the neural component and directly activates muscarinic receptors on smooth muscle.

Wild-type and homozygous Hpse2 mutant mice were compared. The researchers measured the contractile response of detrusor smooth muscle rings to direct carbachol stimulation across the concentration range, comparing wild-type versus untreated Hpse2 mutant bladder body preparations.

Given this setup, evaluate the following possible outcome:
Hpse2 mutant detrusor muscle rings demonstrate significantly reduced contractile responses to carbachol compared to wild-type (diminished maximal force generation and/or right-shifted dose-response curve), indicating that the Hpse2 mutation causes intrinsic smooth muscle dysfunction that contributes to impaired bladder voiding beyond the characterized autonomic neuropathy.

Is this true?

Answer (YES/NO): NO